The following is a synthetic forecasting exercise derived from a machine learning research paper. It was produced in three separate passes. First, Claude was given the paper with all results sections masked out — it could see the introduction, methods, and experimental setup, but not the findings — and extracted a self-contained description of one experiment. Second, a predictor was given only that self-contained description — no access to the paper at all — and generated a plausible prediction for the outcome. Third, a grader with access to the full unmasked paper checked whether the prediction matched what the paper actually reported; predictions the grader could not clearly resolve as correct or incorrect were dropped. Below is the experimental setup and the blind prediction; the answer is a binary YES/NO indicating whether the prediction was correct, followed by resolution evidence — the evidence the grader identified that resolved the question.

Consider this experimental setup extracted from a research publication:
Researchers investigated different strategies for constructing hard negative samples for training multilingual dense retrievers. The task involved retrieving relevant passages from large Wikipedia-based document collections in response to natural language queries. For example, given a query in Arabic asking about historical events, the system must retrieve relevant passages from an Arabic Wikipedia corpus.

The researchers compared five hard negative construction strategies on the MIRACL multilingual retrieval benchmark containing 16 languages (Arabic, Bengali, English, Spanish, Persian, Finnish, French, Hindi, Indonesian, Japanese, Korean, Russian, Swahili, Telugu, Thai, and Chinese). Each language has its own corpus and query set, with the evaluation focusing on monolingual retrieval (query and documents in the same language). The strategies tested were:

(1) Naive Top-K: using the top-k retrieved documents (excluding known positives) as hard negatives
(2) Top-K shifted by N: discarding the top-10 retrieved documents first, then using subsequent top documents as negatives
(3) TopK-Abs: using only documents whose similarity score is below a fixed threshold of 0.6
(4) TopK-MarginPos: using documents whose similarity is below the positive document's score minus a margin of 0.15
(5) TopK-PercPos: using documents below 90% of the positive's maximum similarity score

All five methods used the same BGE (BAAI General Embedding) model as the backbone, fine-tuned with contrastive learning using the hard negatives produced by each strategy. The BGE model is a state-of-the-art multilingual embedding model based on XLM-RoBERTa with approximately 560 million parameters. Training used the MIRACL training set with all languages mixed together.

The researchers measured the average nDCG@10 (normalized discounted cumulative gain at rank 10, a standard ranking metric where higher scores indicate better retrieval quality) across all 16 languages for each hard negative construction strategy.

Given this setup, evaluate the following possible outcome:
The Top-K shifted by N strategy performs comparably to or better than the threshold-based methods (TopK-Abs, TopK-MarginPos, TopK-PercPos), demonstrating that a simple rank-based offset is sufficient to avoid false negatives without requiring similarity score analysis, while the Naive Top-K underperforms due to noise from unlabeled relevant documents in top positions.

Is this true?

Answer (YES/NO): NO